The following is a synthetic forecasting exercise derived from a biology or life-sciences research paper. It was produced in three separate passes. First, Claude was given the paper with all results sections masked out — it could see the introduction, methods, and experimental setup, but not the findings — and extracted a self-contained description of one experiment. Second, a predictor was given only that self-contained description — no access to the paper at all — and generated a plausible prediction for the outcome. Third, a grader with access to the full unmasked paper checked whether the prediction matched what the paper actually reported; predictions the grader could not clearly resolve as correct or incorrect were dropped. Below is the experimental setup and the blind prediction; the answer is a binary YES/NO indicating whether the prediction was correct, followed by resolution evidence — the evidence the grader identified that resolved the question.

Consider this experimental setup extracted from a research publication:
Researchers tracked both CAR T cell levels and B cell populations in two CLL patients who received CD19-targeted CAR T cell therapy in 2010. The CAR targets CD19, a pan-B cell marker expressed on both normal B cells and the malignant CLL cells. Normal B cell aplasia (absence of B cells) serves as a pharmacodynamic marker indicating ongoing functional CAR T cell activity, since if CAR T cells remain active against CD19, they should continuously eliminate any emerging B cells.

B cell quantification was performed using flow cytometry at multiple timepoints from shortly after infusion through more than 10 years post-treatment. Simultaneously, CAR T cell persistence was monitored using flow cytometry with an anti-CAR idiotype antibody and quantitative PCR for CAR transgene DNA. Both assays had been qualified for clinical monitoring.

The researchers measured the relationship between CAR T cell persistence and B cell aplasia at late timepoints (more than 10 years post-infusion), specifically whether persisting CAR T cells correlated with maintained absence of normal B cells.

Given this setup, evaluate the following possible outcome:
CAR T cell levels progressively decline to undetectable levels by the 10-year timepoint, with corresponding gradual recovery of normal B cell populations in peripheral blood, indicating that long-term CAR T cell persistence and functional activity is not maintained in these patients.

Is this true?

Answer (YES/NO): NO